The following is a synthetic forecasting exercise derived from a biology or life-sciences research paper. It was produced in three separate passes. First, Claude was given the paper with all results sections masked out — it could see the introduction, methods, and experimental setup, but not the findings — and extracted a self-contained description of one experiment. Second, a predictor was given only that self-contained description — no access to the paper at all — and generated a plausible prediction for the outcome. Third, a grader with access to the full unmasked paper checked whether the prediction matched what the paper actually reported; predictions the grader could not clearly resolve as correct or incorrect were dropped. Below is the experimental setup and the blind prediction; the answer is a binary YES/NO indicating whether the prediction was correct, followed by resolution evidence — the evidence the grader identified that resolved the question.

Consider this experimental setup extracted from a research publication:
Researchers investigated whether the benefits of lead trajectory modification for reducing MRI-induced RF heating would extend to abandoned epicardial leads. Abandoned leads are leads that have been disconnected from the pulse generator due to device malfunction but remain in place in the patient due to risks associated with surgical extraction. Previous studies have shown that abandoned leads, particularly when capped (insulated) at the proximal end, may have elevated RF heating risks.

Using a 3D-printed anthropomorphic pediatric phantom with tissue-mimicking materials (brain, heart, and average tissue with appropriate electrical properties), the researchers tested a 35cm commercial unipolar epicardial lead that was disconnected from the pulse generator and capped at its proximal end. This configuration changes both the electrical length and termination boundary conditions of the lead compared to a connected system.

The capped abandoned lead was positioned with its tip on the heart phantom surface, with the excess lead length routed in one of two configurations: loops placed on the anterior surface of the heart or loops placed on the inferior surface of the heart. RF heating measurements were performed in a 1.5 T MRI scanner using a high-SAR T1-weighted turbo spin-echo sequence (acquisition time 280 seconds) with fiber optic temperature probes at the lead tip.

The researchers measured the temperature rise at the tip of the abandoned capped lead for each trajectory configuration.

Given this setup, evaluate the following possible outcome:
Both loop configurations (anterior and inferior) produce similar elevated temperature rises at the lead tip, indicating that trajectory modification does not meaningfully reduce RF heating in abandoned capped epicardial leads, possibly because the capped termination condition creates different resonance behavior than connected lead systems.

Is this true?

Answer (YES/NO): NO